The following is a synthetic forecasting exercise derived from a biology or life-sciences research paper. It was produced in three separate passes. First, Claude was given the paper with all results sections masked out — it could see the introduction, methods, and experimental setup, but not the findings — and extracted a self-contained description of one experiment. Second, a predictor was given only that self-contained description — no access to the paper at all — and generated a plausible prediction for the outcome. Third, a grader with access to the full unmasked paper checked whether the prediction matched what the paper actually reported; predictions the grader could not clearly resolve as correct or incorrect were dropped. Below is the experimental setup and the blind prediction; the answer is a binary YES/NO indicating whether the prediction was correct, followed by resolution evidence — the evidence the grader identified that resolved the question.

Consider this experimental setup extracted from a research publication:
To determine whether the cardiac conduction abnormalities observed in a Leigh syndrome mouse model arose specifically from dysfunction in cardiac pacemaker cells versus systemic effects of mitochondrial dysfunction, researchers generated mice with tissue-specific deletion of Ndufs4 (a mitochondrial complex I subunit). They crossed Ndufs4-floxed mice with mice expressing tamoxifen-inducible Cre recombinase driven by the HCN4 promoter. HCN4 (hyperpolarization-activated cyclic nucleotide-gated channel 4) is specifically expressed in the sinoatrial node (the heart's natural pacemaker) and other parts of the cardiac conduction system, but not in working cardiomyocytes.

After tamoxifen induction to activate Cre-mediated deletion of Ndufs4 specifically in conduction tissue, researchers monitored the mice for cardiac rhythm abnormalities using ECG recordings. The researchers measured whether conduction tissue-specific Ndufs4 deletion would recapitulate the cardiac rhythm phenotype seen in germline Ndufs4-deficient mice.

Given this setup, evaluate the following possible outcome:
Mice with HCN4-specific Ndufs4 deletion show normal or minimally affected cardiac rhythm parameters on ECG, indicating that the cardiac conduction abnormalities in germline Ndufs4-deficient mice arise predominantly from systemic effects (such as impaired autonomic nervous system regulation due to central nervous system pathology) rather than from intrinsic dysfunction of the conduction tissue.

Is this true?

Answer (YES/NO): NO